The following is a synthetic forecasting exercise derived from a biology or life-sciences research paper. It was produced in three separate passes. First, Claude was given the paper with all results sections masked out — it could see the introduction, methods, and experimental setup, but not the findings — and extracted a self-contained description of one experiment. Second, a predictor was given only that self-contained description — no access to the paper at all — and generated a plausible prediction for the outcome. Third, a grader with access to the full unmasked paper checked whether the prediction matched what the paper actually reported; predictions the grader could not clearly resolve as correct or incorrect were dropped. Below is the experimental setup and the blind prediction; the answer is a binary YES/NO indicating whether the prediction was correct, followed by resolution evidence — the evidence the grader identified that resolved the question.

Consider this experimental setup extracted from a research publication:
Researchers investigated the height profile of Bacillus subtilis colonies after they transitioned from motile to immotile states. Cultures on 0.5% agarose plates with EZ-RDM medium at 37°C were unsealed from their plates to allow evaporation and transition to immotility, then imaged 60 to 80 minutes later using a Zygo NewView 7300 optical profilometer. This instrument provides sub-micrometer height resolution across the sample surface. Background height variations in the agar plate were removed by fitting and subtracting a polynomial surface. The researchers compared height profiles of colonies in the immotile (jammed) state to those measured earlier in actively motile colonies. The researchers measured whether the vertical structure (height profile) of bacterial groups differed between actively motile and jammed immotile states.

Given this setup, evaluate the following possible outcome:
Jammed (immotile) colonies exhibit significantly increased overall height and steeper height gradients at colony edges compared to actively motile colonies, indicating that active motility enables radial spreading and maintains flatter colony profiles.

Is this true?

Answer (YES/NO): NO